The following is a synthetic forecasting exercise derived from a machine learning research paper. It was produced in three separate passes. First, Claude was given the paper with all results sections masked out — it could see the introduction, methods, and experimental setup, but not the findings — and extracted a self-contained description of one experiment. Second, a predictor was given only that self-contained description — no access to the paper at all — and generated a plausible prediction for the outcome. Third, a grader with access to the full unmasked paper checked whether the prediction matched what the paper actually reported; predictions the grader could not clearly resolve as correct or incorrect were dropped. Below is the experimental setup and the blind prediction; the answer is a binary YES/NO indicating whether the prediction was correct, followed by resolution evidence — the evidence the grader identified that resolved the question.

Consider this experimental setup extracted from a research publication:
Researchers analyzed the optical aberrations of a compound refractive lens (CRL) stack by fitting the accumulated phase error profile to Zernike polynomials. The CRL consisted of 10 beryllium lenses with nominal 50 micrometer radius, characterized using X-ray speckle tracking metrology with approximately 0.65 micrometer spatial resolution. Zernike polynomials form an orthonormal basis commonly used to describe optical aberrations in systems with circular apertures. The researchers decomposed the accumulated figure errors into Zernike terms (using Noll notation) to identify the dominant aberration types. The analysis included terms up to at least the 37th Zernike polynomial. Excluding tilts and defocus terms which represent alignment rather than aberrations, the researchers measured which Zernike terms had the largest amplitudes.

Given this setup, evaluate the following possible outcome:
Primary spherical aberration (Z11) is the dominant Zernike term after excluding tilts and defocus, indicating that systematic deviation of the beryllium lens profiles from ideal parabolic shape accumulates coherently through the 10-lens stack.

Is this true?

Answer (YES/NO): YES